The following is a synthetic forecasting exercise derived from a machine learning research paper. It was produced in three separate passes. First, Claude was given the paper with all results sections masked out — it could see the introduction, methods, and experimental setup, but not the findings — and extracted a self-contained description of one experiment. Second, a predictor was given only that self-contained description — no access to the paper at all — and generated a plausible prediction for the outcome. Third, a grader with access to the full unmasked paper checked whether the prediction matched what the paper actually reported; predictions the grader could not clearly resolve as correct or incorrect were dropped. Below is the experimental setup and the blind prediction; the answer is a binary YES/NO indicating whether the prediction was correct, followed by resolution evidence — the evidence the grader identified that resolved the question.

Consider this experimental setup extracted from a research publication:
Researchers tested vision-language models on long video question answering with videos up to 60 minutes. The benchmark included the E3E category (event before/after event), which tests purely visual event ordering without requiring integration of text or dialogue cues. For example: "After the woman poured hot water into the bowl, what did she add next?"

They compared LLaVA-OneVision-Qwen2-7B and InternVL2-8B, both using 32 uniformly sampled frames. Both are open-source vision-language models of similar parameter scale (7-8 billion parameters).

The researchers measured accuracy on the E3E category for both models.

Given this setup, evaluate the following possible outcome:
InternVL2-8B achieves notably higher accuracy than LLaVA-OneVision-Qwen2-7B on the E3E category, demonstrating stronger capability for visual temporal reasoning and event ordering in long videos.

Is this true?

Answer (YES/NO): NO